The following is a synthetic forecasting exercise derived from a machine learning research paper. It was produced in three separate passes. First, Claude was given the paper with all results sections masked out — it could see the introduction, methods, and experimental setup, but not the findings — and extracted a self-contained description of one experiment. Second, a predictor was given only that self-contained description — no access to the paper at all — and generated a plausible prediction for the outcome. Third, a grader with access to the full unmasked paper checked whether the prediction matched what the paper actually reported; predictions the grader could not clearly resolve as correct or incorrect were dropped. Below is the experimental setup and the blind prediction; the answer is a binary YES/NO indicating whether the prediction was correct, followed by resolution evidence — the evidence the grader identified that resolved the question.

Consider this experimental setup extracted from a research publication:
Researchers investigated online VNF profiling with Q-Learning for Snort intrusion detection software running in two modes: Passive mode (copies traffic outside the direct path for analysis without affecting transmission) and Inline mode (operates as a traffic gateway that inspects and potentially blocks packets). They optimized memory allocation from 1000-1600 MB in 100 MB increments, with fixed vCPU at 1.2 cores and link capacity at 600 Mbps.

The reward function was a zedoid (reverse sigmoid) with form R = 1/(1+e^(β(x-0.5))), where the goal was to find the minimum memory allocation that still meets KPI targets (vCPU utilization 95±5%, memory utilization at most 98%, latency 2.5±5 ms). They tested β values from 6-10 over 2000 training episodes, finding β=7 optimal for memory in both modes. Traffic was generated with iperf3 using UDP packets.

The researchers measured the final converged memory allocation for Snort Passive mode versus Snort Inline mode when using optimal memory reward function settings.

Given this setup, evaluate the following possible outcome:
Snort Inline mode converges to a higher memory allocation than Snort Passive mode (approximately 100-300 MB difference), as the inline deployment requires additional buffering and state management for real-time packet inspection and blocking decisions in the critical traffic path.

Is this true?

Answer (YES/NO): NO